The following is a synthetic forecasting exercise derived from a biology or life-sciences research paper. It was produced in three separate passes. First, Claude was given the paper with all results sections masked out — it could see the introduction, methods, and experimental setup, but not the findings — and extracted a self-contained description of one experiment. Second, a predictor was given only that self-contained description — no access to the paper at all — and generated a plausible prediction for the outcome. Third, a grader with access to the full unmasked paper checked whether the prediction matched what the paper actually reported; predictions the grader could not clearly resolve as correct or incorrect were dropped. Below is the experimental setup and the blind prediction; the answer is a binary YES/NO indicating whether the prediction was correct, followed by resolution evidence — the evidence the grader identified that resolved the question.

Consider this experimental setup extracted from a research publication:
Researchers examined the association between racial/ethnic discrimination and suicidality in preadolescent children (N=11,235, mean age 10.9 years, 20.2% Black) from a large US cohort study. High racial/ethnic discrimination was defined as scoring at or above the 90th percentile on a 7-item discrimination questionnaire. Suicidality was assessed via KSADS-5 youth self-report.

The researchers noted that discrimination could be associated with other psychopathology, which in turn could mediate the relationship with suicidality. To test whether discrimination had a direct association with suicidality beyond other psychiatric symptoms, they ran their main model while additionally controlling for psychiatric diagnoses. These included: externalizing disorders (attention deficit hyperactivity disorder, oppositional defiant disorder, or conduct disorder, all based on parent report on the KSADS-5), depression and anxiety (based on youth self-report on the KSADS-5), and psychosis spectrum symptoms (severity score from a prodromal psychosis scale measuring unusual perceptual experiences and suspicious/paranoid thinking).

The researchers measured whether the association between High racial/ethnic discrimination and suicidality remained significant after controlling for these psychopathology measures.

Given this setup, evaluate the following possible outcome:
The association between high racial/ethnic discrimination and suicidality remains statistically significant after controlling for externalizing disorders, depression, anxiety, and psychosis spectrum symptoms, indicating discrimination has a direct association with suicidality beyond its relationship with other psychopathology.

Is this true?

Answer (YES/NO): YES